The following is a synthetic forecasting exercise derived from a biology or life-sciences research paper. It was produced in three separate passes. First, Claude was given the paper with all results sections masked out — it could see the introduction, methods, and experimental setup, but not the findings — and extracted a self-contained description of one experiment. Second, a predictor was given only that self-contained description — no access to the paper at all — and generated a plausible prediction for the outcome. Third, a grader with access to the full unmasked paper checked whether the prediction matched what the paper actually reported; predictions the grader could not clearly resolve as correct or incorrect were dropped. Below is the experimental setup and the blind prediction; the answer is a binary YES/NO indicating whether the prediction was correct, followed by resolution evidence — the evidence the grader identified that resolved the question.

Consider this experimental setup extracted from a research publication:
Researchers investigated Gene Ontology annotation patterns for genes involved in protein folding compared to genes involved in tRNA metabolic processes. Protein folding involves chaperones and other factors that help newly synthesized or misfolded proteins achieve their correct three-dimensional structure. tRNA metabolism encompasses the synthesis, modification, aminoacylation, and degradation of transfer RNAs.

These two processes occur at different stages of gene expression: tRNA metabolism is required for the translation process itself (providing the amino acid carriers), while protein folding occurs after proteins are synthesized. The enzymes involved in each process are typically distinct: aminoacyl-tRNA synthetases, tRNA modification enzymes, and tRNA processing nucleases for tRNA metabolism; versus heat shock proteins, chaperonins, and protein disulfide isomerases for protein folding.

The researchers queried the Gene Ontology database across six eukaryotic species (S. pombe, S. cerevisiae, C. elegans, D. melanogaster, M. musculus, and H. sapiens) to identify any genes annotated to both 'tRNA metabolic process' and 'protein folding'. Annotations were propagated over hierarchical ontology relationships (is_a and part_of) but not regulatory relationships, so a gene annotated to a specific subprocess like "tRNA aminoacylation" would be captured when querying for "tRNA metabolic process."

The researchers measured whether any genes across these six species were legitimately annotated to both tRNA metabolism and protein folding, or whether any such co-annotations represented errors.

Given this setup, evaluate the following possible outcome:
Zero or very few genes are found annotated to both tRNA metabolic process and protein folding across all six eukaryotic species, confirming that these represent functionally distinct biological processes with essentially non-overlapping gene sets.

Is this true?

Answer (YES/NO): YES